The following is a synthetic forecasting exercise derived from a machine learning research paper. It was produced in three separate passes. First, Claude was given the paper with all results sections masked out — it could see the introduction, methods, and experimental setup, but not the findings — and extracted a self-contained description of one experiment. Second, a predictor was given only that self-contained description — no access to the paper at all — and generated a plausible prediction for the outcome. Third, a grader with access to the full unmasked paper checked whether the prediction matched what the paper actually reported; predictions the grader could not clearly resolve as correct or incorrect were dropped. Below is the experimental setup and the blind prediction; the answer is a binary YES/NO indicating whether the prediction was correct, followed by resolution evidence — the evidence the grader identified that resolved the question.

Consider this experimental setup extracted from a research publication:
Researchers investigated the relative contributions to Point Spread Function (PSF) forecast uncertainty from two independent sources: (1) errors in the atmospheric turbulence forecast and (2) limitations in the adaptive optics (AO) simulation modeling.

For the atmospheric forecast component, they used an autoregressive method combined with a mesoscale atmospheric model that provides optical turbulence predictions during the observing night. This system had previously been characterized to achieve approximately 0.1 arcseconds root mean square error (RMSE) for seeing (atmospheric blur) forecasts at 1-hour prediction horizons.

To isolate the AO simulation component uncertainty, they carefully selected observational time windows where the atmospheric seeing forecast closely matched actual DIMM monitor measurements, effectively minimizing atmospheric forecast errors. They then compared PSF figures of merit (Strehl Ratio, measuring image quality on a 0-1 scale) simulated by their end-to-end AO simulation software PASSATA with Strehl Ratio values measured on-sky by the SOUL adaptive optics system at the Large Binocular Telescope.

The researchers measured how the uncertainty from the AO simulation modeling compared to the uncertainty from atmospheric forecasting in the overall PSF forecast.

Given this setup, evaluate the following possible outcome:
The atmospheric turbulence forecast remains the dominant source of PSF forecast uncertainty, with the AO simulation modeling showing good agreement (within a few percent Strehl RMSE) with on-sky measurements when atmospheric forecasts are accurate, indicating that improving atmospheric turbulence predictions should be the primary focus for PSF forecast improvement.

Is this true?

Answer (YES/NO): NO